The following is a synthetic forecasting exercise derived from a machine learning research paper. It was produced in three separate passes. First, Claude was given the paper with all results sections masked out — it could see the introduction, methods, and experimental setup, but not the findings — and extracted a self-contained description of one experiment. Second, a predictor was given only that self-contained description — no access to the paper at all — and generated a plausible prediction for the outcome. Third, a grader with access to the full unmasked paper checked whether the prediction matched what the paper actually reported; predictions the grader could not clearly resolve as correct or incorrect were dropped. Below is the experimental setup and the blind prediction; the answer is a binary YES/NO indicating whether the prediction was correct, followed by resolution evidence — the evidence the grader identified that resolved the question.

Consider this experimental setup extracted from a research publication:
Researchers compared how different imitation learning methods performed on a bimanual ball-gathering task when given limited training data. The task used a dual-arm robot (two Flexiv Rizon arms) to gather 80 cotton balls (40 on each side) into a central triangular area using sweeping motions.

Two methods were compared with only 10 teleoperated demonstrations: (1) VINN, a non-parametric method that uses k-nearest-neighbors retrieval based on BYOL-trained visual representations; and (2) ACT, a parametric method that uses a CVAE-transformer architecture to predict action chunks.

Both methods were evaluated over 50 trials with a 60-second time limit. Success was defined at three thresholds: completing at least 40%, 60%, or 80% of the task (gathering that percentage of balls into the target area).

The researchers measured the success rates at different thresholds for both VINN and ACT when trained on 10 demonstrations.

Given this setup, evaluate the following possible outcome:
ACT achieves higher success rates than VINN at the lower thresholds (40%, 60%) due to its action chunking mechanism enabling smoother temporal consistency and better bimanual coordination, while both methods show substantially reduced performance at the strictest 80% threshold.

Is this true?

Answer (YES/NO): NO